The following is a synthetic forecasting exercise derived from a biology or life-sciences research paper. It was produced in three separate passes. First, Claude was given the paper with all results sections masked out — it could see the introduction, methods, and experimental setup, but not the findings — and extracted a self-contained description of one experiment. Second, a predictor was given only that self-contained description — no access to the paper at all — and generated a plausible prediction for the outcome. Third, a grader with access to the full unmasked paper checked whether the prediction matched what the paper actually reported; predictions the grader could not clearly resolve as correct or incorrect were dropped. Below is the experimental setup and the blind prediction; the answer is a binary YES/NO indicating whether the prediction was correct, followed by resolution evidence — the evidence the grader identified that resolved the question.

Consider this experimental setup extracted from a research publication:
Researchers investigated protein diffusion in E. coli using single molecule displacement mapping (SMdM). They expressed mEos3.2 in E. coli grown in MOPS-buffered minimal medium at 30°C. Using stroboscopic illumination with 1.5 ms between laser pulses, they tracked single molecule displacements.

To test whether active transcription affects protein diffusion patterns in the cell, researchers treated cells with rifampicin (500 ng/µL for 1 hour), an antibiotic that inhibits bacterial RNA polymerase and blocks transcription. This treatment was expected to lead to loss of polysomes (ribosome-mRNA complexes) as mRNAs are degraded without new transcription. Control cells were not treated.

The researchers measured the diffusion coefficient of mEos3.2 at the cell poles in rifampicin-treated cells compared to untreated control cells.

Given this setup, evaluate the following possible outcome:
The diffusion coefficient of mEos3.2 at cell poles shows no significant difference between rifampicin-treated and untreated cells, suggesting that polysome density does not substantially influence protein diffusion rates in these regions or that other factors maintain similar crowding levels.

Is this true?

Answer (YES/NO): NO